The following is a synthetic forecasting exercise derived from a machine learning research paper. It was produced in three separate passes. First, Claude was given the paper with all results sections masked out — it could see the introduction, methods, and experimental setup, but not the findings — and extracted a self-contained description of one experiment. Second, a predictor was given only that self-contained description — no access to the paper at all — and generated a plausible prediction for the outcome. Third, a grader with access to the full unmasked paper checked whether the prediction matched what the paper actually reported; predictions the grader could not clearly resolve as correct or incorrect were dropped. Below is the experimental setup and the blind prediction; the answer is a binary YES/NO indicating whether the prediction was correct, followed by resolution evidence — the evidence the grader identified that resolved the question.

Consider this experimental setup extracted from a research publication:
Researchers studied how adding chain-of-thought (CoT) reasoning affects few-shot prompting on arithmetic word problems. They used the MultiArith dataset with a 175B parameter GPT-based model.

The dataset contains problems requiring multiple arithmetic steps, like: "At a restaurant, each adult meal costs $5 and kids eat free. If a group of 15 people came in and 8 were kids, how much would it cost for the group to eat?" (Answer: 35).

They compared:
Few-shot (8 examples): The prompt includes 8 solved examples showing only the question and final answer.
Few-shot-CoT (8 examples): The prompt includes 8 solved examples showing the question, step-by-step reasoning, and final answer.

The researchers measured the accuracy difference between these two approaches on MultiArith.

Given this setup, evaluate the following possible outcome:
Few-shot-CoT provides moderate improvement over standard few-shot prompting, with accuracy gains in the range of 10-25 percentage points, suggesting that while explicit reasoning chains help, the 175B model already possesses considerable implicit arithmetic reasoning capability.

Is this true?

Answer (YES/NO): NO